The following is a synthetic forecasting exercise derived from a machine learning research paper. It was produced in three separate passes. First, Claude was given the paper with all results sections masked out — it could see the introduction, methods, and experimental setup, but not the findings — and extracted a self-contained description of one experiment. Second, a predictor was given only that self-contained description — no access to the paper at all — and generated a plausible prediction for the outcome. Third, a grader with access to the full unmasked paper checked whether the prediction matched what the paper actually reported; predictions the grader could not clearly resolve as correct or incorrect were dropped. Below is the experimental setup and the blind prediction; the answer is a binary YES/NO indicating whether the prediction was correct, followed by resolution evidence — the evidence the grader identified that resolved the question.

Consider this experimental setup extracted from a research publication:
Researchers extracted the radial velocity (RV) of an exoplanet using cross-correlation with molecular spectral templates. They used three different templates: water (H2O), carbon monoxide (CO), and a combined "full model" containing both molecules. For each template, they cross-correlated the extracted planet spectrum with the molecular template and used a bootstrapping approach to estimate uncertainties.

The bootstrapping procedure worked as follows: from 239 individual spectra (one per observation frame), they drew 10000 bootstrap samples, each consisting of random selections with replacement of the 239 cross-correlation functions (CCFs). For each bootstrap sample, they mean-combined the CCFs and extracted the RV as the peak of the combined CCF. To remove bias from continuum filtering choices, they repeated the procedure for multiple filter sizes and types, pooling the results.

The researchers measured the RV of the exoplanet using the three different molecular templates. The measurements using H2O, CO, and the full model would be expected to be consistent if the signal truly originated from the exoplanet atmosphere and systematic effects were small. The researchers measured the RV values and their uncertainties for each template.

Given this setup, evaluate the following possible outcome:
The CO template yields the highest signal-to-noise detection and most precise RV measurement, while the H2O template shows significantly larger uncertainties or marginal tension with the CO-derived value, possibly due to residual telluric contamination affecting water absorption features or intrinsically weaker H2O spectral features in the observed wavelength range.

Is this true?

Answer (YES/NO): NO